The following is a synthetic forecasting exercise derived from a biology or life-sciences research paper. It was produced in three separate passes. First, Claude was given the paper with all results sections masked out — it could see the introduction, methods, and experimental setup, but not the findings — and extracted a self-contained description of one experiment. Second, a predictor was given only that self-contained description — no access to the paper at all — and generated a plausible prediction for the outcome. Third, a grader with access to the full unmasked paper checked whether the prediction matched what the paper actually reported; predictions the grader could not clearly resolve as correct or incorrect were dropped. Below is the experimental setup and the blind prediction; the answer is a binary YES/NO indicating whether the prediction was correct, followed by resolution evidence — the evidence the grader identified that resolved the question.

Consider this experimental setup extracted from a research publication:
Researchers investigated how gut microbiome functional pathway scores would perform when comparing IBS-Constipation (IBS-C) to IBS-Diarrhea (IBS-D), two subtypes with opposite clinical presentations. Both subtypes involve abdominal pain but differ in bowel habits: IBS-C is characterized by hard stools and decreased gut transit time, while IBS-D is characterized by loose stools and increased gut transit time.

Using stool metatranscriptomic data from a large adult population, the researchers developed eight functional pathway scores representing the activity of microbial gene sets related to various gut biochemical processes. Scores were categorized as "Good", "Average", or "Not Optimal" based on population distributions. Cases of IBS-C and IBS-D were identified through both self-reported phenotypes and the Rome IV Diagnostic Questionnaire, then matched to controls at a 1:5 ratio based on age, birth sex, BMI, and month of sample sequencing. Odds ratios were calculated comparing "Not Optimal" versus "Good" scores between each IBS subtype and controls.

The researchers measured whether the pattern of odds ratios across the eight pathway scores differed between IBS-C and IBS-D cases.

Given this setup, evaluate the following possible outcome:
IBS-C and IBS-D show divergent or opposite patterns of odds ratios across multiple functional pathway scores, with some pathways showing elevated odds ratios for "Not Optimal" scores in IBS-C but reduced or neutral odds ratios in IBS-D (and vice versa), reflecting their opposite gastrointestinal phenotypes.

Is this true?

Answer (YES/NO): YES